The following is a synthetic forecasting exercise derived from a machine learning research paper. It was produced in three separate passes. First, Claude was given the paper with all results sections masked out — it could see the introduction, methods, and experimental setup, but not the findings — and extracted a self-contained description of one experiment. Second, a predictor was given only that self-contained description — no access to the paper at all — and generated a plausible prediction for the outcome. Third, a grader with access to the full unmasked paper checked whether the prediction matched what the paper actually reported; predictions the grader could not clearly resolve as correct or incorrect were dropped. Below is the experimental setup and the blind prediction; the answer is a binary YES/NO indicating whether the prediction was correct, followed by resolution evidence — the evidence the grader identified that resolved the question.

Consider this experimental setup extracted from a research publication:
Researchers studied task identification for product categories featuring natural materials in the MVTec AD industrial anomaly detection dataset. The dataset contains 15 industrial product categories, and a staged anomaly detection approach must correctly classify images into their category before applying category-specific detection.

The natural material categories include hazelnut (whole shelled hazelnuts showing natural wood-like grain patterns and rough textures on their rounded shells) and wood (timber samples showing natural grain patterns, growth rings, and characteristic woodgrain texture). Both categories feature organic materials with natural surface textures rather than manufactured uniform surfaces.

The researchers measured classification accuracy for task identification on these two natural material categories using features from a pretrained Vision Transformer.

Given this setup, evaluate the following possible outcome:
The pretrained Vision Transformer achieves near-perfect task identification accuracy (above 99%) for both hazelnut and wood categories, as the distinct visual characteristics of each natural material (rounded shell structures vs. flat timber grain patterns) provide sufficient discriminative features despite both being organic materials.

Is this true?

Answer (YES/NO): NO